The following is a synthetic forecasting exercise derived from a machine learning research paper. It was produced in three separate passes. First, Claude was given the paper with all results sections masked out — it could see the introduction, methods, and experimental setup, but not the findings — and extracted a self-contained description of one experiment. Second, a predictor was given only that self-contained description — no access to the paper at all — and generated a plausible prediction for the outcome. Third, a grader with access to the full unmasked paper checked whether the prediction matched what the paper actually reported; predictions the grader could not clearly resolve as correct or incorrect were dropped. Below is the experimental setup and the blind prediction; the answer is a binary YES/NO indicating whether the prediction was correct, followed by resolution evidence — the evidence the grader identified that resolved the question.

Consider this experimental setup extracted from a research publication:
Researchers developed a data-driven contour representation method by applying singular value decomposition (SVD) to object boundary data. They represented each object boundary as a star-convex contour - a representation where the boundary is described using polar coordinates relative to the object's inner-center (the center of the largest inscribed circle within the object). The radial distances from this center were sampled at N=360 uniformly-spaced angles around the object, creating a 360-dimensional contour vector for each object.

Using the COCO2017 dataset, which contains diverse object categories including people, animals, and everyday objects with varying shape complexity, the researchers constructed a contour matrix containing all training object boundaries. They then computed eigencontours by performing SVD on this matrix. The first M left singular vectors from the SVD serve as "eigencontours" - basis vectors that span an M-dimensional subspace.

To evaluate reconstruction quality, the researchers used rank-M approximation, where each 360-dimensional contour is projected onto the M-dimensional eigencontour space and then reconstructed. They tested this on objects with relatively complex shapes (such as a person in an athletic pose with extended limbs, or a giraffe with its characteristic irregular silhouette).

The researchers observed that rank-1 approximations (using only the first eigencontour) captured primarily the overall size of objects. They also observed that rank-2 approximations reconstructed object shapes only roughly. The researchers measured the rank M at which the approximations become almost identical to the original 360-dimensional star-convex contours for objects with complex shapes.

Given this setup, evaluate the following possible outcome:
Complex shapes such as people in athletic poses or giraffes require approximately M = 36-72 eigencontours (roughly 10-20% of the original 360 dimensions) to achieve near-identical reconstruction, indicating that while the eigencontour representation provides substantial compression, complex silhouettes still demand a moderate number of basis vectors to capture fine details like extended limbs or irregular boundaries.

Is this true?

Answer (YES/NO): NO